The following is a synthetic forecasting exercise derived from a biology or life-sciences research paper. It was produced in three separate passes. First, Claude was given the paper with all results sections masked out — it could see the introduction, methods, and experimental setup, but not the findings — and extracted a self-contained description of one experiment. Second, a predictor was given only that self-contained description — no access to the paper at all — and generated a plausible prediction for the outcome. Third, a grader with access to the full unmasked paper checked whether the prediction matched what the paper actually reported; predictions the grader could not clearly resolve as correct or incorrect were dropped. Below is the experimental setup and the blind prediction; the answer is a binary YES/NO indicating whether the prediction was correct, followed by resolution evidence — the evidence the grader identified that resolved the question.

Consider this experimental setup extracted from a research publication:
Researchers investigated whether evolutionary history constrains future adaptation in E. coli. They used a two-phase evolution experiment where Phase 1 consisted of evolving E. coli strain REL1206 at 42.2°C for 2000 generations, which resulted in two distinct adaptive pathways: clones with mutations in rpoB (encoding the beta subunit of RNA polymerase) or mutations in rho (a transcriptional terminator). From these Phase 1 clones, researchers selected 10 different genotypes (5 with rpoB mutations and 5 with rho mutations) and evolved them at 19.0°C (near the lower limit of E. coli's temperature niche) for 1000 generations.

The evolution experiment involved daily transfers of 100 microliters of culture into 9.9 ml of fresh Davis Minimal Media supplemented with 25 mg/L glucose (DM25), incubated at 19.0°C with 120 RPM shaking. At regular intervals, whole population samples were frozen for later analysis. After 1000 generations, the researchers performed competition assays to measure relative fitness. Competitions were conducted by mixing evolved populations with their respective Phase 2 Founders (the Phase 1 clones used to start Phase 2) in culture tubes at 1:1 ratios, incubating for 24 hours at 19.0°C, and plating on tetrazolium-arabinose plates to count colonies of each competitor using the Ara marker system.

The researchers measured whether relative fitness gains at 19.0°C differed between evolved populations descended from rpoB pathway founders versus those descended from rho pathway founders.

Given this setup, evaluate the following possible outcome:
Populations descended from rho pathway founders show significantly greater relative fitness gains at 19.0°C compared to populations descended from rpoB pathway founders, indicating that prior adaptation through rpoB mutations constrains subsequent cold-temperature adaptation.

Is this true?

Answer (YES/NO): NO